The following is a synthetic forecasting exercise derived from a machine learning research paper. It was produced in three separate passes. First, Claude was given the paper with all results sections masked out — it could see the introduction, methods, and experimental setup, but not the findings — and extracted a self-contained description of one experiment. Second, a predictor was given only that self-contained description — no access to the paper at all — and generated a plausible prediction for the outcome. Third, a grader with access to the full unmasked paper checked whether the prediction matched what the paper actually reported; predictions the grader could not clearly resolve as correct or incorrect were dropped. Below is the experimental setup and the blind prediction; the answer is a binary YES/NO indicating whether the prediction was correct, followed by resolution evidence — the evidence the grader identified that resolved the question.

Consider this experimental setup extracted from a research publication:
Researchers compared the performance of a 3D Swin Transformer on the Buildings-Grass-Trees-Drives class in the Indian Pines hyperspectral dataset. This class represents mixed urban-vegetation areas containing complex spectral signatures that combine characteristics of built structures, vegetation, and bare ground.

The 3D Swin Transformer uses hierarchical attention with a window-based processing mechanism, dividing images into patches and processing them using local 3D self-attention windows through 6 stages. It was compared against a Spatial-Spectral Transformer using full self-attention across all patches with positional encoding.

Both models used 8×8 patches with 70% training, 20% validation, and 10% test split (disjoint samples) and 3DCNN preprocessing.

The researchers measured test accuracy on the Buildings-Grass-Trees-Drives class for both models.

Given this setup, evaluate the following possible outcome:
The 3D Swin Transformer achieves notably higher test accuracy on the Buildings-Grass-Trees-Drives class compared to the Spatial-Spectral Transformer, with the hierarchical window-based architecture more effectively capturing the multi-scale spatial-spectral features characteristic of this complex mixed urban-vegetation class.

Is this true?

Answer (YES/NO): NO